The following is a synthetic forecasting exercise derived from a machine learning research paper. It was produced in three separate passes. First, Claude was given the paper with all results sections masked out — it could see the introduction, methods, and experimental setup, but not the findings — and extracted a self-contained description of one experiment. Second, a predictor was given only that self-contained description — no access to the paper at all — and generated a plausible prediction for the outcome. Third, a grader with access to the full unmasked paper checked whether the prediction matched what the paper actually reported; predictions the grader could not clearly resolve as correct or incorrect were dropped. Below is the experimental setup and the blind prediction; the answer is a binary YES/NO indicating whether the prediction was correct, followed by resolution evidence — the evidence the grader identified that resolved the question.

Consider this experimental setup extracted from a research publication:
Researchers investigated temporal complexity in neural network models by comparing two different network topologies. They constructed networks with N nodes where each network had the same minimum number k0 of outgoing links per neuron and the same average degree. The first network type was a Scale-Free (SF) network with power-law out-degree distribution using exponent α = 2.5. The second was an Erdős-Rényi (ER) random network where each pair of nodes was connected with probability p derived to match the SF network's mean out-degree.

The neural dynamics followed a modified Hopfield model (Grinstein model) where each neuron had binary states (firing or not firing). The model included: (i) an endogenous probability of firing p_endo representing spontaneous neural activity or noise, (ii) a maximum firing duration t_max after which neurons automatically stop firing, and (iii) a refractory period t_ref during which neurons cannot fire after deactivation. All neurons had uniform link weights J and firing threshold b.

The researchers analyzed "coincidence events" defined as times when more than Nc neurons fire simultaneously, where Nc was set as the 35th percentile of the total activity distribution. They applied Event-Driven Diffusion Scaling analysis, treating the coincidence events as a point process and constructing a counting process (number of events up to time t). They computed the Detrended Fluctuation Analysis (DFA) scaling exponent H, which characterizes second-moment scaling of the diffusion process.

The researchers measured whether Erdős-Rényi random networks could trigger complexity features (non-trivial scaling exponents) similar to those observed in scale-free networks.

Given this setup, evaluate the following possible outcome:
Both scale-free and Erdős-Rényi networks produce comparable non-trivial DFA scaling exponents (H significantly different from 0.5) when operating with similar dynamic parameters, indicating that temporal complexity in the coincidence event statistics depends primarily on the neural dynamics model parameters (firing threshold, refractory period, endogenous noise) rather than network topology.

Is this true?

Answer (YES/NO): NO